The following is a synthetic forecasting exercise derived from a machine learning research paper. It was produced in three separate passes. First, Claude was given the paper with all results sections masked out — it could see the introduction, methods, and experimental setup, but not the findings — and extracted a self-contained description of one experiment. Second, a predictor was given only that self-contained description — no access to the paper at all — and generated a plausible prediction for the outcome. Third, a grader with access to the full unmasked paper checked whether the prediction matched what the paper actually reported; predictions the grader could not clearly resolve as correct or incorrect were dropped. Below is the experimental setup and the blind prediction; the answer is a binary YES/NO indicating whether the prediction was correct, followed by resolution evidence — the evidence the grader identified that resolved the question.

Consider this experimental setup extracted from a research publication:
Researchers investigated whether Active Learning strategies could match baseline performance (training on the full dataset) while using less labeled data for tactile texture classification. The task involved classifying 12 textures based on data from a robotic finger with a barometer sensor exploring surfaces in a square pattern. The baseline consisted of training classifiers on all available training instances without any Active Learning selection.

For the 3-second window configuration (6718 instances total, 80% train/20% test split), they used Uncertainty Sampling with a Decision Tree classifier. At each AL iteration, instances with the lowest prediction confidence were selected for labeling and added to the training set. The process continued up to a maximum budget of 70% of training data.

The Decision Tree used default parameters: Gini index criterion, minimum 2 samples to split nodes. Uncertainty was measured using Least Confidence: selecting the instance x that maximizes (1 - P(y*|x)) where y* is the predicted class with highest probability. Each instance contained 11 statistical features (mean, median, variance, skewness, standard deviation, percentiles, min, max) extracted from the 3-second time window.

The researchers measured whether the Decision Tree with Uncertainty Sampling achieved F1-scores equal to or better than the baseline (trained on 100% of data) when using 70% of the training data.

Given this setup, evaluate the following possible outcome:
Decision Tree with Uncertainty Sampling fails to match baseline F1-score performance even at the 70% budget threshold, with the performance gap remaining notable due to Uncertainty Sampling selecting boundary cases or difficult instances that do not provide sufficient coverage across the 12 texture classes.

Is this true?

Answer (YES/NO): NO